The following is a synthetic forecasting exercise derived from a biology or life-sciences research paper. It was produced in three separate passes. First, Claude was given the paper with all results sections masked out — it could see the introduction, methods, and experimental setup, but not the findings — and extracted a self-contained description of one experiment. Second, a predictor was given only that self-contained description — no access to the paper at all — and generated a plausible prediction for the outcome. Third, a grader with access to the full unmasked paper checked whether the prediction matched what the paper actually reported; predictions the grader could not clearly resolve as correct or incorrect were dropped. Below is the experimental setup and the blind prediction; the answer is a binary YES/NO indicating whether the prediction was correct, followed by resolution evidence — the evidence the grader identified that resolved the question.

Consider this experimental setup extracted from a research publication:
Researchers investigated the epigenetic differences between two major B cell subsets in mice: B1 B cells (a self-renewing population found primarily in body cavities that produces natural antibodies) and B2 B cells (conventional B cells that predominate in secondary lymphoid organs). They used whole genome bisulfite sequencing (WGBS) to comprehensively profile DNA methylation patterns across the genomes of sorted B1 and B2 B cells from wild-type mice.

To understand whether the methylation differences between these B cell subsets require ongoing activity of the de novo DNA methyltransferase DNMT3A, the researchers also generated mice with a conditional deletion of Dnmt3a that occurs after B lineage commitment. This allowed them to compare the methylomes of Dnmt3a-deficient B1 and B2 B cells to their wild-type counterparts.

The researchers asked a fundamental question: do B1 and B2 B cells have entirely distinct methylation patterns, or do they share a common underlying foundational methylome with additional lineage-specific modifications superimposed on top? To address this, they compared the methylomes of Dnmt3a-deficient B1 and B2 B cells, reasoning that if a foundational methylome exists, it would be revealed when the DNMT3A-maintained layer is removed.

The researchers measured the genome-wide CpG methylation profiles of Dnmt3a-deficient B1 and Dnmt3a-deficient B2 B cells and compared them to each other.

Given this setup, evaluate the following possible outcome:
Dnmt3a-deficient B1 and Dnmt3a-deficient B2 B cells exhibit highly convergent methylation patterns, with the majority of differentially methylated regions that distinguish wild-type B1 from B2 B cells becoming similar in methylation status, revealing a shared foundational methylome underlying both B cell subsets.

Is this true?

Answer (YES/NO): YES